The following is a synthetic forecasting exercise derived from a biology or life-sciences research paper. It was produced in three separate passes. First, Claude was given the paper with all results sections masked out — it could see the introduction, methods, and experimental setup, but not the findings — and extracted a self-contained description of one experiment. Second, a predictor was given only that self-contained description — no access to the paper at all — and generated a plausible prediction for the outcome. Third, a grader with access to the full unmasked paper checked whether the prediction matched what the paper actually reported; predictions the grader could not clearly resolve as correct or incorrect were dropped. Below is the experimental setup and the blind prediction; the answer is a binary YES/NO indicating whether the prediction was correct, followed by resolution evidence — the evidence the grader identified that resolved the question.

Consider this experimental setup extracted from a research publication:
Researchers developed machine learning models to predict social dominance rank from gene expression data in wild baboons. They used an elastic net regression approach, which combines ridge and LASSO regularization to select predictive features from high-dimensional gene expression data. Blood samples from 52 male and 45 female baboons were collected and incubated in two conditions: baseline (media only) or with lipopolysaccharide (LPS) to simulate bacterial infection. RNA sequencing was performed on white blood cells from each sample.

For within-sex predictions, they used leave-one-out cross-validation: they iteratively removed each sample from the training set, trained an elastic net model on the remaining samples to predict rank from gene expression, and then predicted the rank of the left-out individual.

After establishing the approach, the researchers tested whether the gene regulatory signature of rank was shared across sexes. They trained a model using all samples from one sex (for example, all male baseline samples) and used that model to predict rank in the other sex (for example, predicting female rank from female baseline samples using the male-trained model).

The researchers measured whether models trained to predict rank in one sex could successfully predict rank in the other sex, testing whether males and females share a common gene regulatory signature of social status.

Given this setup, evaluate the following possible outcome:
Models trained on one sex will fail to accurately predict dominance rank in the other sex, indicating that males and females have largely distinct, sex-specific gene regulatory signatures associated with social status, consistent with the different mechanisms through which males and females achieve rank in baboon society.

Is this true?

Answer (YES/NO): NO